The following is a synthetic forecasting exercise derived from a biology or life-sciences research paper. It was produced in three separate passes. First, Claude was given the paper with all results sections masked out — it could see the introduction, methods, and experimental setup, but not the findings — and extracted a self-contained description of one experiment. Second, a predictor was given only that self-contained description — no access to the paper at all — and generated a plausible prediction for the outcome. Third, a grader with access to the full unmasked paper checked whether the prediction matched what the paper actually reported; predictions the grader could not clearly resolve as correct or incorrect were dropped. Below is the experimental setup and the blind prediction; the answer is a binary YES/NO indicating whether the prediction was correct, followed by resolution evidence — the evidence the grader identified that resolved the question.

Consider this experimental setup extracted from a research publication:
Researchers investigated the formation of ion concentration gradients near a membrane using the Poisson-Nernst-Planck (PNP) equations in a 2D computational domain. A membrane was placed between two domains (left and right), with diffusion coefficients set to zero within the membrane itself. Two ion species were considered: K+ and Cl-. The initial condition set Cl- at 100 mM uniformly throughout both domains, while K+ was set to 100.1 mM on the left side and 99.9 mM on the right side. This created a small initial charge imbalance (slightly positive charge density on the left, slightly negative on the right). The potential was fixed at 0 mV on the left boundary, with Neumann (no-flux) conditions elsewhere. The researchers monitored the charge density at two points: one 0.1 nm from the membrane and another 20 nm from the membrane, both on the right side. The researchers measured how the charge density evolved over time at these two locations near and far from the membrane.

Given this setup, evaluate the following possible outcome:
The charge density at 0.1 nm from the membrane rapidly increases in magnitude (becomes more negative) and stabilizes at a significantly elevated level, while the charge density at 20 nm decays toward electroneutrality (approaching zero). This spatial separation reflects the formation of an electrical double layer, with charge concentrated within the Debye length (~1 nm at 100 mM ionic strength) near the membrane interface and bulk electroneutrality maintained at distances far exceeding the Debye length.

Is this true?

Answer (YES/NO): YES